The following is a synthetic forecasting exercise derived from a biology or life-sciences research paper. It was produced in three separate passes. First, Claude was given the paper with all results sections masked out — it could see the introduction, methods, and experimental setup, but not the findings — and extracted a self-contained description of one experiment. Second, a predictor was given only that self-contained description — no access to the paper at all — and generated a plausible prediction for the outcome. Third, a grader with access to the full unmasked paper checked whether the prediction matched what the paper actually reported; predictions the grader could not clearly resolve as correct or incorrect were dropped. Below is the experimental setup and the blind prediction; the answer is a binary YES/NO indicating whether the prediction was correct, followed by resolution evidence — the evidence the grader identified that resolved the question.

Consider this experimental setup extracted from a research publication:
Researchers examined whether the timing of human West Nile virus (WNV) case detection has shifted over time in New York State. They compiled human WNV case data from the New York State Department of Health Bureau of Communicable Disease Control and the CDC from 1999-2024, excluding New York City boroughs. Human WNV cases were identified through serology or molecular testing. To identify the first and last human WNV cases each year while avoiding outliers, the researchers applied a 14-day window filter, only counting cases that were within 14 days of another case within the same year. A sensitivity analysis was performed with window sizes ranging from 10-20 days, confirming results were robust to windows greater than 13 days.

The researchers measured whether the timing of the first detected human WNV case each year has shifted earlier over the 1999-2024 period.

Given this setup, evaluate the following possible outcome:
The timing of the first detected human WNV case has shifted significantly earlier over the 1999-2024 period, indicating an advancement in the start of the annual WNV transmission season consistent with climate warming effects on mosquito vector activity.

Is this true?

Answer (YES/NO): YES